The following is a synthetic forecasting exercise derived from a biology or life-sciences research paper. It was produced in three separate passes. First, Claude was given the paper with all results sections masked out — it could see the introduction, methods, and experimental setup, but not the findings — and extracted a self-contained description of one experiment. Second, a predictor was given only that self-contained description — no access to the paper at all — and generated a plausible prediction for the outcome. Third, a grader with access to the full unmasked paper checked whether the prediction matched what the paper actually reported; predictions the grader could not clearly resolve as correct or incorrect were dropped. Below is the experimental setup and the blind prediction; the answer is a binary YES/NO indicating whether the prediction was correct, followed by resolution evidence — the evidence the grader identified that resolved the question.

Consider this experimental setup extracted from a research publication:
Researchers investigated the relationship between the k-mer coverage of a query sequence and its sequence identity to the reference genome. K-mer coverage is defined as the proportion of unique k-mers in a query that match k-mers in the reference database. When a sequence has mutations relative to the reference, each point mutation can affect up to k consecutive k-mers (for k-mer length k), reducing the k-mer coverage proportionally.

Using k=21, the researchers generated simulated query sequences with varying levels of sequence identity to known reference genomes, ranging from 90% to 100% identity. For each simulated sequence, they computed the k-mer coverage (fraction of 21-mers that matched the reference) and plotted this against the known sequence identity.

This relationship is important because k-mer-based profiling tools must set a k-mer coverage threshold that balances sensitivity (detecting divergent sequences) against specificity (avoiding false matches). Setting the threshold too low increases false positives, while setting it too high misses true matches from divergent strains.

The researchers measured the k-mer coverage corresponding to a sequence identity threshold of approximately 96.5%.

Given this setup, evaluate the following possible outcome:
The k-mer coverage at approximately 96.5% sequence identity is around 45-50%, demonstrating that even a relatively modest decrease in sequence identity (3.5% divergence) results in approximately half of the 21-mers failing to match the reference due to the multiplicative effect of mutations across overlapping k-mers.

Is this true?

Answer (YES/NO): NO